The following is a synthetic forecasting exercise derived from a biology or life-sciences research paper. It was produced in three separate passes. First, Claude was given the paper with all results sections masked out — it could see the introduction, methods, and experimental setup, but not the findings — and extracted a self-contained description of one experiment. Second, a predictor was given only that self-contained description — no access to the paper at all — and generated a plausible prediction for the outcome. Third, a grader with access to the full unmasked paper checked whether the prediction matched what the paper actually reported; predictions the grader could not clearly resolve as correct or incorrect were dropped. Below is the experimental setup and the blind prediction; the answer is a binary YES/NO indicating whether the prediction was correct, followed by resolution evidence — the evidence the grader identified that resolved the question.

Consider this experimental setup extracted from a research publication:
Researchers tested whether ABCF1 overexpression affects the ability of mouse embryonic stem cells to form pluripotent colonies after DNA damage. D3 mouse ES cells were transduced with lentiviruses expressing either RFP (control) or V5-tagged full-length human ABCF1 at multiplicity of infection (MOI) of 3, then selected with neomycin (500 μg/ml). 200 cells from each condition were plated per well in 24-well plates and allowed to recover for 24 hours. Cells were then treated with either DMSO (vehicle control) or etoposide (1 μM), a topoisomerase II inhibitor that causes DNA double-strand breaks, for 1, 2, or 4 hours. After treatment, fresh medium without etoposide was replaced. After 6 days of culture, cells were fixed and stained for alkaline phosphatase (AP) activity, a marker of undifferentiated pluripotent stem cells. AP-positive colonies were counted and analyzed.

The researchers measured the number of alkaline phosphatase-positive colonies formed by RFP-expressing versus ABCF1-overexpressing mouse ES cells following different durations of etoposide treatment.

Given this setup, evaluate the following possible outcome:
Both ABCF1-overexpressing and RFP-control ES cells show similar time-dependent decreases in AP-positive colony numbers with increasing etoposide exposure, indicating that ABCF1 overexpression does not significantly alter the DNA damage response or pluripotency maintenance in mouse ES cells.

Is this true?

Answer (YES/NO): NO